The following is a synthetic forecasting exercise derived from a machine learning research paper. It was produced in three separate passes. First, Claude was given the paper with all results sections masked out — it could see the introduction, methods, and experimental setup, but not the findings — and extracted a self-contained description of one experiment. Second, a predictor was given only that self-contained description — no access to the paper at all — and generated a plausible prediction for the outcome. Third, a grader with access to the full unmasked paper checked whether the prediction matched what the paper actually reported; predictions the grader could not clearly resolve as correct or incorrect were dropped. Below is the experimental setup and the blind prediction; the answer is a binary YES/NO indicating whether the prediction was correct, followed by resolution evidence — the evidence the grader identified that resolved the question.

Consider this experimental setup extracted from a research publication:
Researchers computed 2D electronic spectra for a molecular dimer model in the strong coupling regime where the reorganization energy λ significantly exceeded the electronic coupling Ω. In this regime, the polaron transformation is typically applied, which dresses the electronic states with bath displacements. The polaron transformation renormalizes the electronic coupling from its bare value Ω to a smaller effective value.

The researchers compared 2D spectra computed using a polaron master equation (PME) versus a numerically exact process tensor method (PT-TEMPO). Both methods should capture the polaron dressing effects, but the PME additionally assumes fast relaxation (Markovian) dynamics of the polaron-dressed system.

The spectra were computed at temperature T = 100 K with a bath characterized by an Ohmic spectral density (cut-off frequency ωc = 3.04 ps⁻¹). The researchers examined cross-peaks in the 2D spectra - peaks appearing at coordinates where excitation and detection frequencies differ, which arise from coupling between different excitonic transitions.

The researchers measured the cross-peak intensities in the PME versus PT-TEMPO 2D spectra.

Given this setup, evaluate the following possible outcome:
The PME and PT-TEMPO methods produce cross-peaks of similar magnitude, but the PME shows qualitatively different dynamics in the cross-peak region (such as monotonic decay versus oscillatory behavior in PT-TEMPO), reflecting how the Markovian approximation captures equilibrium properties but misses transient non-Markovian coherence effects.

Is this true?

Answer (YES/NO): NO